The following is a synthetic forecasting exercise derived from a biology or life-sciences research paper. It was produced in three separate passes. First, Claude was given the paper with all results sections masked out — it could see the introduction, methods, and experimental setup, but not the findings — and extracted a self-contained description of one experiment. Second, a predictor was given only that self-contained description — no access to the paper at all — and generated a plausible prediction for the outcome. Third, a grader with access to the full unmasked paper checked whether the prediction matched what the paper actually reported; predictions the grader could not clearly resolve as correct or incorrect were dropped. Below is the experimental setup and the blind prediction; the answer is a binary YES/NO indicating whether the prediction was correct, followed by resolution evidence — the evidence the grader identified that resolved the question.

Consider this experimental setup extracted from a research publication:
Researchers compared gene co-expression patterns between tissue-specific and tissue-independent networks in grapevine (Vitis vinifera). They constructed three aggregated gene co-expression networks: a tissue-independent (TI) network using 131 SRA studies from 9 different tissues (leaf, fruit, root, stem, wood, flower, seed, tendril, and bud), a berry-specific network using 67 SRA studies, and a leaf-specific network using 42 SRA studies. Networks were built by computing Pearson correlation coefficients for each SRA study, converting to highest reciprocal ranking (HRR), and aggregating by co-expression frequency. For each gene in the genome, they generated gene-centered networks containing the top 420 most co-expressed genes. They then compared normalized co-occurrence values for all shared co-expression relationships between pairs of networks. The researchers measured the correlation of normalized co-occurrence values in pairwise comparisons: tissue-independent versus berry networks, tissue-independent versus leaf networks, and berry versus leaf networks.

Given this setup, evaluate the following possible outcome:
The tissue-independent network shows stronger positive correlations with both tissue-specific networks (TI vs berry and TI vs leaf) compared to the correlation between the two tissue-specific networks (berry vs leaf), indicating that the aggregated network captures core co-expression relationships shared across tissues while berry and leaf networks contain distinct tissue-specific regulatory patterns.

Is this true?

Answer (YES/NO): YES